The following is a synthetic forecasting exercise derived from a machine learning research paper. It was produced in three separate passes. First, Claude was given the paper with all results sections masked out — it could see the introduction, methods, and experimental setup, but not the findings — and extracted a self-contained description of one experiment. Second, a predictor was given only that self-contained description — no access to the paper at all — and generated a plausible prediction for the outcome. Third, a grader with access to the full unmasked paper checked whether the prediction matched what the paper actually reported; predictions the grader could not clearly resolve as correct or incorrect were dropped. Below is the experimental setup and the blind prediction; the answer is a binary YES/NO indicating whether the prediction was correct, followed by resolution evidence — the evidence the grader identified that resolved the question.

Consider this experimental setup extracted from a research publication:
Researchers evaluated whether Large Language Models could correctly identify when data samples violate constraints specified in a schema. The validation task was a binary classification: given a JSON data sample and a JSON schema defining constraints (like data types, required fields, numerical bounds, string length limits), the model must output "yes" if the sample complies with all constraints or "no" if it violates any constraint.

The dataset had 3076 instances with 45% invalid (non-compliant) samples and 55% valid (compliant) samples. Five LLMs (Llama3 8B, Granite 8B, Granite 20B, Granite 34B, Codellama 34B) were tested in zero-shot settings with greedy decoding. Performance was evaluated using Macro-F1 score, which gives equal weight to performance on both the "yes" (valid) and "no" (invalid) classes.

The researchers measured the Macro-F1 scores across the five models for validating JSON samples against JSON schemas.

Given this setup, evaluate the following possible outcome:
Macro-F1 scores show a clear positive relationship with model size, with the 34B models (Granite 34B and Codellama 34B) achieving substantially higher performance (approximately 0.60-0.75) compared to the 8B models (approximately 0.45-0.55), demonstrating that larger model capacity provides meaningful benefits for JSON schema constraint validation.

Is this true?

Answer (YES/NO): NO